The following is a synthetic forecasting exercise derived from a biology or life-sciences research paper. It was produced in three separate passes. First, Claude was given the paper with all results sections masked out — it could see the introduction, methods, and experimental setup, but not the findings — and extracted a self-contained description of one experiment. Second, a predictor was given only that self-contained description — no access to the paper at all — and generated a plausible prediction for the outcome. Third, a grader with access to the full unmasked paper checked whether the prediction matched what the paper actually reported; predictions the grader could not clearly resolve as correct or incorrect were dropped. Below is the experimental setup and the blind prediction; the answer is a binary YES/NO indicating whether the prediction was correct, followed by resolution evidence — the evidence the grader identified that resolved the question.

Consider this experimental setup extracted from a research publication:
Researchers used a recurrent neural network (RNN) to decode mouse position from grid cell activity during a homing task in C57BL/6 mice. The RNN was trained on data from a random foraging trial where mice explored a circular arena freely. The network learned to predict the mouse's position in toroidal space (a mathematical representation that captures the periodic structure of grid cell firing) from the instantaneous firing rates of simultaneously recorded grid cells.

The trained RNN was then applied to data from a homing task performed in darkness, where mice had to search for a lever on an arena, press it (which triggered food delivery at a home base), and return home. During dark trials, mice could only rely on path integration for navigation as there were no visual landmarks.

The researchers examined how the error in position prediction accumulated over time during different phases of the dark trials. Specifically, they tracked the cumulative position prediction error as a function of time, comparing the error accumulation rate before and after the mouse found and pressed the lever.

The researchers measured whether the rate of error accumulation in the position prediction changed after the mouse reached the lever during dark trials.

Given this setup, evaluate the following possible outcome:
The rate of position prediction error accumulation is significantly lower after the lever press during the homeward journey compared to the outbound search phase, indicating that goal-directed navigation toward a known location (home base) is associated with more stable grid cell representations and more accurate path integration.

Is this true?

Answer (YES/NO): NO